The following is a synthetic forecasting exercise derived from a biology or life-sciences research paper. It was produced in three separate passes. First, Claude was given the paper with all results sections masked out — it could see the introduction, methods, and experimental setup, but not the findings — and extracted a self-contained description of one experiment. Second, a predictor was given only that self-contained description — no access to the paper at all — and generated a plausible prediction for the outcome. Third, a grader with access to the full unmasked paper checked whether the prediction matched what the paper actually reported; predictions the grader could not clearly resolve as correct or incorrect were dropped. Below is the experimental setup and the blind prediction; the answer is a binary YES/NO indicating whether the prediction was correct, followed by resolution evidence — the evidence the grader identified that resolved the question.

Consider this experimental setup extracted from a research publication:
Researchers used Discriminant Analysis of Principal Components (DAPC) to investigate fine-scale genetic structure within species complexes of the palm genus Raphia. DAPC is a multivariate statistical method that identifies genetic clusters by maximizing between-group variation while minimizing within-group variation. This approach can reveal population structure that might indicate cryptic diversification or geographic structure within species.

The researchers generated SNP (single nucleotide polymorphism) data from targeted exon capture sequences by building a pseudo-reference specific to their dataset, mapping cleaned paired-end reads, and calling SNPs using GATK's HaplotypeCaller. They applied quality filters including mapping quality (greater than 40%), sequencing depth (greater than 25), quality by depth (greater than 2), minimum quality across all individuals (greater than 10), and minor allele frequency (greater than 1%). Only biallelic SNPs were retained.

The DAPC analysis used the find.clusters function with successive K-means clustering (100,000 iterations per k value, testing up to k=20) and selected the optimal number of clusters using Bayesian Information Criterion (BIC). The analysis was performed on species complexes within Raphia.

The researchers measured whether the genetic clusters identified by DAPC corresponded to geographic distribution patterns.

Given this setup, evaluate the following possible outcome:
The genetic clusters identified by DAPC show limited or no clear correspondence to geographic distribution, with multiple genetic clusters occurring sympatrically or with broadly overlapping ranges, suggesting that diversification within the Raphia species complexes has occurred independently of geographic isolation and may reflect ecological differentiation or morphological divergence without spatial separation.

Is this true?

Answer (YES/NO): NO